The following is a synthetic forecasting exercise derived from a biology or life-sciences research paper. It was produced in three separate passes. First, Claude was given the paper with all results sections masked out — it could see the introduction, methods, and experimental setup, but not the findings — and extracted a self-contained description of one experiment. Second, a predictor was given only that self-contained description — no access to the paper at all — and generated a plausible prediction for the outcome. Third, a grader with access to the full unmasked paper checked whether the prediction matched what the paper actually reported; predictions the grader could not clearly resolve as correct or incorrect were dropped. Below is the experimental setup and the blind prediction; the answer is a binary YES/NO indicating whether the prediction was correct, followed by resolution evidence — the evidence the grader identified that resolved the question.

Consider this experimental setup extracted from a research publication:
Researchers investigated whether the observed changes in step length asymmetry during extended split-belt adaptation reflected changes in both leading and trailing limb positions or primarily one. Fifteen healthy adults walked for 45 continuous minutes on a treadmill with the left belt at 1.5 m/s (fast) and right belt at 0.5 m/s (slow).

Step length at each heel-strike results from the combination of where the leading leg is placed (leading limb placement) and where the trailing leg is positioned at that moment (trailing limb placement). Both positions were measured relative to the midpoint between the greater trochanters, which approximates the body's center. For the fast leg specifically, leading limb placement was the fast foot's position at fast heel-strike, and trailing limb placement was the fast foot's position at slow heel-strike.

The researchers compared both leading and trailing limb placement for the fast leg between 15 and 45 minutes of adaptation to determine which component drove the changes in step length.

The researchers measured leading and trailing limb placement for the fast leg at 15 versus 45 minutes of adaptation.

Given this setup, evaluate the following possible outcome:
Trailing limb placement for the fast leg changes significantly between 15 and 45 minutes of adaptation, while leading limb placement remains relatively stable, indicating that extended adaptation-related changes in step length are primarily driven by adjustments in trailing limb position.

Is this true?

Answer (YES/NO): NO